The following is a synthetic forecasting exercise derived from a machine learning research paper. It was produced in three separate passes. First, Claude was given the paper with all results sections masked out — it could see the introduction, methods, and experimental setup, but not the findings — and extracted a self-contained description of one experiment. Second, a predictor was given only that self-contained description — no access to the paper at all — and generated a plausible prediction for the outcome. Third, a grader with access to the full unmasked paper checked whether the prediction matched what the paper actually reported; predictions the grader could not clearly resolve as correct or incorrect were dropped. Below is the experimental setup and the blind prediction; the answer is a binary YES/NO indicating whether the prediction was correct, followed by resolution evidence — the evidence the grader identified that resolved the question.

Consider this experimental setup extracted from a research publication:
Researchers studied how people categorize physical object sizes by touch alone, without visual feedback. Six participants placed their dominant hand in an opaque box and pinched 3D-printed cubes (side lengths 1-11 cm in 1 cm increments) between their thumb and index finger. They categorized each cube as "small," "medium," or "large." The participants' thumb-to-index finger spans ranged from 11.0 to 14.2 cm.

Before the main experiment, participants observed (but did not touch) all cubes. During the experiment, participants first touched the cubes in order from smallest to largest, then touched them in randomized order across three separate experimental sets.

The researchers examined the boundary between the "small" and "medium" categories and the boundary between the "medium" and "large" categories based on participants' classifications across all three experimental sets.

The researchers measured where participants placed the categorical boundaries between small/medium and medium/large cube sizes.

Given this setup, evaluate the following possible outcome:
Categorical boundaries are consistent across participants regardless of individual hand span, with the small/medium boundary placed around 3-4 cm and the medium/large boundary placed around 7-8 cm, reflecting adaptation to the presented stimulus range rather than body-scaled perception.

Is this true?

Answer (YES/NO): NO